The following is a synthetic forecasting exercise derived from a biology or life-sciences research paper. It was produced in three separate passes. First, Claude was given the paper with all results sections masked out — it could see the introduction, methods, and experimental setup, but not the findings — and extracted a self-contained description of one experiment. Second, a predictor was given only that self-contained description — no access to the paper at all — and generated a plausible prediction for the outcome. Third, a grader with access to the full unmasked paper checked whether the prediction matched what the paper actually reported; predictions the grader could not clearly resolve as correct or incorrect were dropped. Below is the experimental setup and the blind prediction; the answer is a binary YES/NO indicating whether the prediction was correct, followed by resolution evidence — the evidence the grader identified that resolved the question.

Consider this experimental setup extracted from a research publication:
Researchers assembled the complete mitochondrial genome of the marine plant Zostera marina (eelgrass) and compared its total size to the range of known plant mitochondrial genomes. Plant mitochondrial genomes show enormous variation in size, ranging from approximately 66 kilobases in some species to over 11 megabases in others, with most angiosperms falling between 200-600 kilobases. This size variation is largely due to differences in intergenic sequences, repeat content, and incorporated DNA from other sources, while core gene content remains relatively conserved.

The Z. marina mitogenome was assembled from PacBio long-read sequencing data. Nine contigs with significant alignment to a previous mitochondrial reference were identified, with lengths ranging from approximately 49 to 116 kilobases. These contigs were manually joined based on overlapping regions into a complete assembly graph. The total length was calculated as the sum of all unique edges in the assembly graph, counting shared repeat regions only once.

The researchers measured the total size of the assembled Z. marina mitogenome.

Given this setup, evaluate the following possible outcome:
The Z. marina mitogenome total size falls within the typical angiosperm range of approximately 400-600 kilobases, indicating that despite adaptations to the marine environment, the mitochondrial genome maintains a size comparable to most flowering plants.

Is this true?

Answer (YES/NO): NO